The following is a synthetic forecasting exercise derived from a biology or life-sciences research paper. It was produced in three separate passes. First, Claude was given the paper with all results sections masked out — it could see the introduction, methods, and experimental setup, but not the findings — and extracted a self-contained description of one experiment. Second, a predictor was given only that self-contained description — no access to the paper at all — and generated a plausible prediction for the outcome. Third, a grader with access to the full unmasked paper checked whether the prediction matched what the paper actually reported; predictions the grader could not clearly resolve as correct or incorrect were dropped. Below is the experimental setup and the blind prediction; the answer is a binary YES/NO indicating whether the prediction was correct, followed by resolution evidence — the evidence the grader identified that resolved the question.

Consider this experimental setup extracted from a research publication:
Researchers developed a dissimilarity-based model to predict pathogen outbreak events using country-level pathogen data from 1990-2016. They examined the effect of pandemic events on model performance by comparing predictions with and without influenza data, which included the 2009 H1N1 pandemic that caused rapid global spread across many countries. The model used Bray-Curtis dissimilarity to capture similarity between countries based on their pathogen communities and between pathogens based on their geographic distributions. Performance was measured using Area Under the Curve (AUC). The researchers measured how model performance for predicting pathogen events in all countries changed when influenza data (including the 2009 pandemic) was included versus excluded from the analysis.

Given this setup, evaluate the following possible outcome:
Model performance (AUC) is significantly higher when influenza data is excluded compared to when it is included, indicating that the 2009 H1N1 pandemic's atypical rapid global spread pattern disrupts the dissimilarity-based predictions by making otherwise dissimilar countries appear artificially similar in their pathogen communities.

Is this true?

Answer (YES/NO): YES